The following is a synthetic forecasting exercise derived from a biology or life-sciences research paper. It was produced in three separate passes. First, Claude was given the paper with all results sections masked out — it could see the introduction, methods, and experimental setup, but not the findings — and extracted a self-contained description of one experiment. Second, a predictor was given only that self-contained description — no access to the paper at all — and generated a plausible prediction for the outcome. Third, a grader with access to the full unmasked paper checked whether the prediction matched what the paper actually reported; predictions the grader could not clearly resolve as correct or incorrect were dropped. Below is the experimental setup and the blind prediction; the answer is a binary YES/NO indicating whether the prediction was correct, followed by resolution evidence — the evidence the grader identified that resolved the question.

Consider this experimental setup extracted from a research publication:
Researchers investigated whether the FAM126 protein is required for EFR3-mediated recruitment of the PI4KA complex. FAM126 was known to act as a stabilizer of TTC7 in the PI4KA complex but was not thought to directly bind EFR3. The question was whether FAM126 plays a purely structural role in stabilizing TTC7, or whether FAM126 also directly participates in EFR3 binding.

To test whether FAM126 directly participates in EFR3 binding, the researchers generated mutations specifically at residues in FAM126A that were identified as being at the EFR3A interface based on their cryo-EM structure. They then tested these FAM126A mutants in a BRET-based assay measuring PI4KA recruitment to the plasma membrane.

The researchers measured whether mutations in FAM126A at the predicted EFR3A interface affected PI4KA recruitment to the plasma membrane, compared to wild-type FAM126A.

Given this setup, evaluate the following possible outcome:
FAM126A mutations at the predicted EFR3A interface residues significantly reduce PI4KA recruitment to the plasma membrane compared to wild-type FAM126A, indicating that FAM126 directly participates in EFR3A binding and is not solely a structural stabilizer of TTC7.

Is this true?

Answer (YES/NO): YES